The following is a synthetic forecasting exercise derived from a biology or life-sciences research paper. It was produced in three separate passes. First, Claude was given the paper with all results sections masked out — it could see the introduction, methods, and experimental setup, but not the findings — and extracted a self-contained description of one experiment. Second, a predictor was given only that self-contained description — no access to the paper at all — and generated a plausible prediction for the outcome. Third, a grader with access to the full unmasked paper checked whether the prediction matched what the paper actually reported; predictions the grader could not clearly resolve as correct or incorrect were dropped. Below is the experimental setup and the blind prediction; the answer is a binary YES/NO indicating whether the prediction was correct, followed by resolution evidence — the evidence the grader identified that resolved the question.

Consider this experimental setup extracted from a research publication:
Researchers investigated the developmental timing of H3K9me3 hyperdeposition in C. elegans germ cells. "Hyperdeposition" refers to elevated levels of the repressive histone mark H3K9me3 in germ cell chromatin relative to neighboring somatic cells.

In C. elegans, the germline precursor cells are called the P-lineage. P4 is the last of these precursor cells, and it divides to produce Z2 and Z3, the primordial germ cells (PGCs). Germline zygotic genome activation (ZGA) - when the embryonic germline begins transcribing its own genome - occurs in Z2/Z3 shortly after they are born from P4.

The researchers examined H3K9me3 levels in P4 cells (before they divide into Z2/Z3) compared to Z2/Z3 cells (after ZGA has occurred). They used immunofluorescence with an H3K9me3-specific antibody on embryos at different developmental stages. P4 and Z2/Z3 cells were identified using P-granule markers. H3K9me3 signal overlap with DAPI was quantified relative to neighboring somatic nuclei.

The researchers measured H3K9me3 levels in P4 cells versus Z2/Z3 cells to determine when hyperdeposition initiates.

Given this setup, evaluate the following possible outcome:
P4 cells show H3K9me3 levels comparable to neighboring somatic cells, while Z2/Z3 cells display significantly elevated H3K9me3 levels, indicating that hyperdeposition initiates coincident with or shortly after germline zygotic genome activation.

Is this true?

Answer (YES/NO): YES